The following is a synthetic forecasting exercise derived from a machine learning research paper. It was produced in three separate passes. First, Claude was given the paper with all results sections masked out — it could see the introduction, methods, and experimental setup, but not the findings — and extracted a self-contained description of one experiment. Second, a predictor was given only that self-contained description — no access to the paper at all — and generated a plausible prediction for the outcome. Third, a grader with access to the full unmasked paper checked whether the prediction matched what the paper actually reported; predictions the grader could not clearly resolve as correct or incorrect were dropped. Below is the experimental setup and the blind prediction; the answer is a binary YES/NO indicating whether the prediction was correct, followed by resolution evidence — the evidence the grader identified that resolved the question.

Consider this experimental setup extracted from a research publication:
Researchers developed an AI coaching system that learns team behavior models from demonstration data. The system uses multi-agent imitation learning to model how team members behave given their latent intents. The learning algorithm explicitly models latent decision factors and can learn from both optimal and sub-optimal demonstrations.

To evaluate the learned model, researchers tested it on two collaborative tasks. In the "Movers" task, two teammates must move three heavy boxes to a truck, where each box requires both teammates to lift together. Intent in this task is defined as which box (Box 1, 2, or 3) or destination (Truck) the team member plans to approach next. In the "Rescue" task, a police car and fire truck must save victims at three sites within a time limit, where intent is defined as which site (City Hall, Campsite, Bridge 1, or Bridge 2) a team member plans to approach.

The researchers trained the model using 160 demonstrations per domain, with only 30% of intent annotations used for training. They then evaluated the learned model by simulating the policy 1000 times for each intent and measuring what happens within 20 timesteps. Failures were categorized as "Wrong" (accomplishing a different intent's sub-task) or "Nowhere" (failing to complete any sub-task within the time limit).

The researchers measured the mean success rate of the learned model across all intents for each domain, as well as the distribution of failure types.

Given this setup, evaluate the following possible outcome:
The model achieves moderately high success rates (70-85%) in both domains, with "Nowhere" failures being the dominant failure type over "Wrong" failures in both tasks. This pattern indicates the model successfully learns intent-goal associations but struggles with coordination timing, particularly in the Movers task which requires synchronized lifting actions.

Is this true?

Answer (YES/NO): NO